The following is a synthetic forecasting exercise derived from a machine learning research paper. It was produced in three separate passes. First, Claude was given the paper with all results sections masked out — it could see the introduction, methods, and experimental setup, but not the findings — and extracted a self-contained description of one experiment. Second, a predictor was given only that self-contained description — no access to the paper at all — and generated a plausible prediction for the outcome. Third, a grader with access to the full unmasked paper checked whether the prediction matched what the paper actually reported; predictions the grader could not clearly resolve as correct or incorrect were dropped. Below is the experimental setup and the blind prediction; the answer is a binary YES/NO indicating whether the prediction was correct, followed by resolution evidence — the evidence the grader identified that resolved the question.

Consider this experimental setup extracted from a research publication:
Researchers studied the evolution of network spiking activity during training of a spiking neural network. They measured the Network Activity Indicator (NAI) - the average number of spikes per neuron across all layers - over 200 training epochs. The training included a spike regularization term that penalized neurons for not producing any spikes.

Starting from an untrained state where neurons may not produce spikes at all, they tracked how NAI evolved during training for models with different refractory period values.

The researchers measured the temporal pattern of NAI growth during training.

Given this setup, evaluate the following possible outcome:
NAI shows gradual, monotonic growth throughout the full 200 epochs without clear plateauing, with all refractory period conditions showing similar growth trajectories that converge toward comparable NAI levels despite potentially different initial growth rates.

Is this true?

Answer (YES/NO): NO